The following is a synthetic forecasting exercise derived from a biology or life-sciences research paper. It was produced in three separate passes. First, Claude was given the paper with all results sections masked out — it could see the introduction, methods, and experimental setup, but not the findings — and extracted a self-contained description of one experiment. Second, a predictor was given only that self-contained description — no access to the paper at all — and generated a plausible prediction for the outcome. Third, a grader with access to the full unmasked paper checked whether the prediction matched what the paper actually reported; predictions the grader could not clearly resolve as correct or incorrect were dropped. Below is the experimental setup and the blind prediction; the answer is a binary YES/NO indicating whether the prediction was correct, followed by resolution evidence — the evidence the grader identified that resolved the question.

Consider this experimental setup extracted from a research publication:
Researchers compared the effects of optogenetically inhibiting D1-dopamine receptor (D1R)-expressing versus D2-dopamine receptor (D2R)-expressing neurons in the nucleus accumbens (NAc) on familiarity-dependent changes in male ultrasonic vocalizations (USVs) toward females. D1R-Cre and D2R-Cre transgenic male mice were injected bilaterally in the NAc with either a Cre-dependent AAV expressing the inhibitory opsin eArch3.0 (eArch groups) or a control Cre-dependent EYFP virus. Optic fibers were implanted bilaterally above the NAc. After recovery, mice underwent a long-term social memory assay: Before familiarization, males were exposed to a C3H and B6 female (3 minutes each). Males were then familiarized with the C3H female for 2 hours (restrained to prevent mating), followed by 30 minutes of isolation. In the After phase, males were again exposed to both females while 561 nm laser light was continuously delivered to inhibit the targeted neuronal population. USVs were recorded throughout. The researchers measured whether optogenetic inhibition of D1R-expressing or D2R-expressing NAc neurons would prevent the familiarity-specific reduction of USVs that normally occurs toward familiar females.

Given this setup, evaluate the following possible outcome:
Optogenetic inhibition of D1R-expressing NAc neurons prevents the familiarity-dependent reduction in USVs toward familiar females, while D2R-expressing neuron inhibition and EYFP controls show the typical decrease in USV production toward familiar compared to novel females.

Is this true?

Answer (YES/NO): NO